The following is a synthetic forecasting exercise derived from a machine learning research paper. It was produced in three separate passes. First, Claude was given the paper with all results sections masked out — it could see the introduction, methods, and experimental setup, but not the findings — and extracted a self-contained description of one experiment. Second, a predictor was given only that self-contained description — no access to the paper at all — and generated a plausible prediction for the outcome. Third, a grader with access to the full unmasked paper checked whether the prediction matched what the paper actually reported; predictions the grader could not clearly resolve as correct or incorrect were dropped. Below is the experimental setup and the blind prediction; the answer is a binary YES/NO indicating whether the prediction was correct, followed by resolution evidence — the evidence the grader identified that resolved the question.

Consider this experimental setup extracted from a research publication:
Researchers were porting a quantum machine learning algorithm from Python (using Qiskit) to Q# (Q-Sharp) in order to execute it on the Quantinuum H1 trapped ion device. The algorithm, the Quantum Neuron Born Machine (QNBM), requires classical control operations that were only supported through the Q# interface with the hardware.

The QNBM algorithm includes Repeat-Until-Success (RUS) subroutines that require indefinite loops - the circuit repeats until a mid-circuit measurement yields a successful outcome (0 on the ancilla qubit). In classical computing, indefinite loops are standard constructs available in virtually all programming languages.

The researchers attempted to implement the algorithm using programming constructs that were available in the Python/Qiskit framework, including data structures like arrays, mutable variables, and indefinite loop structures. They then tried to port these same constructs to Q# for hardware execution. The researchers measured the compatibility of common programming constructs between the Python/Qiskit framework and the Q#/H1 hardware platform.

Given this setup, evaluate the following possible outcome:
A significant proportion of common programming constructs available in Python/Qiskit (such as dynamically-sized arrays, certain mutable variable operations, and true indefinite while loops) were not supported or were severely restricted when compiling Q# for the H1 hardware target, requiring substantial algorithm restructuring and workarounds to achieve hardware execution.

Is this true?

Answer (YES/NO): YES